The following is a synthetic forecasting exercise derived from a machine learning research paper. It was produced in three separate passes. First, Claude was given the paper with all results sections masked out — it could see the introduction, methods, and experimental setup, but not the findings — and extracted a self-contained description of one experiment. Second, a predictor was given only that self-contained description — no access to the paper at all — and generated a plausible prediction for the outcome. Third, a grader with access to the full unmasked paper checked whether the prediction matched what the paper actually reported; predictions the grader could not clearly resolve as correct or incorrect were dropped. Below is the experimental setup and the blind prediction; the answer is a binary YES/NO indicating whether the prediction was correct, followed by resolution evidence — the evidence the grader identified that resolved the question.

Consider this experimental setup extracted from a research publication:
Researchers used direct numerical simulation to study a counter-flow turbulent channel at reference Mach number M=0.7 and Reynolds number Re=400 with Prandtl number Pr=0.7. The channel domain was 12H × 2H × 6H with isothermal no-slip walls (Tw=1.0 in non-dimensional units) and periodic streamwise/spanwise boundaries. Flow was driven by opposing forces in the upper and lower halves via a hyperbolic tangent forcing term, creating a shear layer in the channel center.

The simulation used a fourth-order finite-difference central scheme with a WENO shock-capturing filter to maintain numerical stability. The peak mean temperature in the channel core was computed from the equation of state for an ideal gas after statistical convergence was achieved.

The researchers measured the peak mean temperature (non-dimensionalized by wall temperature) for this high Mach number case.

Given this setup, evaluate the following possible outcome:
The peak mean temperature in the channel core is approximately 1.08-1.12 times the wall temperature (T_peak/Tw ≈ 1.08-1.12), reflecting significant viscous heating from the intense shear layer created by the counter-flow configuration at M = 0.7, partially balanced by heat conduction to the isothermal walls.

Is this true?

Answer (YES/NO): NO